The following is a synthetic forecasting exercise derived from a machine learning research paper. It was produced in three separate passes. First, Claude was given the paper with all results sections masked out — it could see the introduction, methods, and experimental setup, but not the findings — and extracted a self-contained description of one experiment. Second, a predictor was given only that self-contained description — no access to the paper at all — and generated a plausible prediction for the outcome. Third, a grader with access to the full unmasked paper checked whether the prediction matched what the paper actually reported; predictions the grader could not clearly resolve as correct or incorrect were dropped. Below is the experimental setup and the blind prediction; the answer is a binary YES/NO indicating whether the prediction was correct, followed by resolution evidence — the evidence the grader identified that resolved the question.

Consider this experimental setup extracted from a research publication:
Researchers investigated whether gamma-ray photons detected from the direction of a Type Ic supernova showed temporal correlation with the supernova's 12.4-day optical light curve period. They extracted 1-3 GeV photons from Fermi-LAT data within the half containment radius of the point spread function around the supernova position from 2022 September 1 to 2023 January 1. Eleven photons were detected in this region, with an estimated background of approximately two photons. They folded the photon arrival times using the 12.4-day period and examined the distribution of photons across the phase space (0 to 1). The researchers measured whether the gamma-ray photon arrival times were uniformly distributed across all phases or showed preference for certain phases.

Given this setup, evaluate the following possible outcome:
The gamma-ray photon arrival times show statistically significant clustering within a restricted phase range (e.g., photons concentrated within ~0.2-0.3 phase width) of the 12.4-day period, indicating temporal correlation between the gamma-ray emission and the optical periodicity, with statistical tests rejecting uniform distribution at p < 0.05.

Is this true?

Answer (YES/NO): NO